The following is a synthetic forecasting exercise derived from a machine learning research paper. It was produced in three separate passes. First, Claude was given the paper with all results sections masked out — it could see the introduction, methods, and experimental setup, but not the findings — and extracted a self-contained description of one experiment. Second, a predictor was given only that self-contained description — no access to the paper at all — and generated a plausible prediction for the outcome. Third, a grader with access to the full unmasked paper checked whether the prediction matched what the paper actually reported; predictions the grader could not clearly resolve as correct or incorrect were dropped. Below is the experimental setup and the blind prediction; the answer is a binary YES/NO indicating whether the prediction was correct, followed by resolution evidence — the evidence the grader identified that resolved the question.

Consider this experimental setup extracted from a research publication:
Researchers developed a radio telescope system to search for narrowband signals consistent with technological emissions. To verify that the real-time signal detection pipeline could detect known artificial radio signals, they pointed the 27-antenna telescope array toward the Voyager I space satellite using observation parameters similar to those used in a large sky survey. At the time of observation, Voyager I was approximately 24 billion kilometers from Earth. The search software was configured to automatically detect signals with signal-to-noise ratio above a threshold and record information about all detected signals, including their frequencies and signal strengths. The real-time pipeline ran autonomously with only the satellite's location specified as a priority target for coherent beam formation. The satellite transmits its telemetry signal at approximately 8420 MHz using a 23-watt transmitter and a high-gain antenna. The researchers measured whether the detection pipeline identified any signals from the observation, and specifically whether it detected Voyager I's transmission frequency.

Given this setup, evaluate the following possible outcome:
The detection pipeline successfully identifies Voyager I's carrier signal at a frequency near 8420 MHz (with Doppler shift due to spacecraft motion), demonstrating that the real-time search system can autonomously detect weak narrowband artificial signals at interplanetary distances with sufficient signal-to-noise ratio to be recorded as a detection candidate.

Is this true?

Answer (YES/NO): YES